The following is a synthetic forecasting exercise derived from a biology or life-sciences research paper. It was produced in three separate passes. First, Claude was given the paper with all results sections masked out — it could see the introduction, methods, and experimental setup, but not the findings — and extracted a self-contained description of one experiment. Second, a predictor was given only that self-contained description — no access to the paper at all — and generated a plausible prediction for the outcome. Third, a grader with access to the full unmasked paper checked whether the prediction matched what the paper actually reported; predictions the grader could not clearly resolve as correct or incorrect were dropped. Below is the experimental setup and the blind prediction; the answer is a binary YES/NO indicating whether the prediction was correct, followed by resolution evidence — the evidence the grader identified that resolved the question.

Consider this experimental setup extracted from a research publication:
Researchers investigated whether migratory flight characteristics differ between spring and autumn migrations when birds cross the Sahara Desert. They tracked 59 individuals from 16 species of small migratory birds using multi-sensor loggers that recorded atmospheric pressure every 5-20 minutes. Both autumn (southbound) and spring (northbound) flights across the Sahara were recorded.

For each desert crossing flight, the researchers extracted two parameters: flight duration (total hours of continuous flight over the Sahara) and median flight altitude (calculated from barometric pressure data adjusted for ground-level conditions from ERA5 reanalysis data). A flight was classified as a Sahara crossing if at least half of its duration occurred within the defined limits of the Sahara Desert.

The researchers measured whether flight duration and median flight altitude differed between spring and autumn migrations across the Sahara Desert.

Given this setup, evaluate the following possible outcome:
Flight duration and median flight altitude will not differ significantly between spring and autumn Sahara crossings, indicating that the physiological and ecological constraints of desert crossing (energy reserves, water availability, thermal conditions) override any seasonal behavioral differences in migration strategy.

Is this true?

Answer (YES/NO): NO